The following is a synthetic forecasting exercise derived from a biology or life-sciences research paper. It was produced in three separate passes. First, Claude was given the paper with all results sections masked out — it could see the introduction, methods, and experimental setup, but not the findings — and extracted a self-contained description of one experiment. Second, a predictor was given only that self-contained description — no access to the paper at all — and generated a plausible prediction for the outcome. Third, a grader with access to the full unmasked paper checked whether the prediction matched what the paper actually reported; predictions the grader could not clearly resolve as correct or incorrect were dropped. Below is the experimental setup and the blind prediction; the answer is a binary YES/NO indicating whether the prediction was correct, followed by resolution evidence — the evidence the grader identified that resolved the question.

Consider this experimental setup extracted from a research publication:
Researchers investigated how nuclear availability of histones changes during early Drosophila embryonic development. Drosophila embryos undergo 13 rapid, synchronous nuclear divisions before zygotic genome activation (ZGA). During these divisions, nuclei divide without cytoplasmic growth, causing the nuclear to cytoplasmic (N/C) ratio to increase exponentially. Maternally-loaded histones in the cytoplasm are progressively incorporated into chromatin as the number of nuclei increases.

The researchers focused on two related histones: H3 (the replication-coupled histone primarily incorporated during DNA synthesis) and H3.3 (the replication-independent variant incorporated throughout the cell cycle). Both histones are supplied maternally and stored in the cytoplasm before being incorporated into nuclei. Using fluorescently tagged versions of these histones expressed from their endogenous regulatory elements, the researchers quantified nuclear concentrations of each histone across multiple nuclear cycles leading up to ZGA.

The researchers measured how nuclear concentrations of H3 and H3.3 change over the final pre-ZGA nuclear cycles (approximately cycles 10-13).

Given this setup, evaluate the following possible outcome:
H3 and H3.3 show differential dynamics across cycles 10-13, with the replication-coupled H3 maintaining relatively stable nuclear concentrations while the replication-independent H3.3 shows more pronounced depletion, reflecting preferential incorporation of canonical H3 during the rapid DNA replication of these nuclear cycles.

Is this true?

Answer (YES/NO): NO